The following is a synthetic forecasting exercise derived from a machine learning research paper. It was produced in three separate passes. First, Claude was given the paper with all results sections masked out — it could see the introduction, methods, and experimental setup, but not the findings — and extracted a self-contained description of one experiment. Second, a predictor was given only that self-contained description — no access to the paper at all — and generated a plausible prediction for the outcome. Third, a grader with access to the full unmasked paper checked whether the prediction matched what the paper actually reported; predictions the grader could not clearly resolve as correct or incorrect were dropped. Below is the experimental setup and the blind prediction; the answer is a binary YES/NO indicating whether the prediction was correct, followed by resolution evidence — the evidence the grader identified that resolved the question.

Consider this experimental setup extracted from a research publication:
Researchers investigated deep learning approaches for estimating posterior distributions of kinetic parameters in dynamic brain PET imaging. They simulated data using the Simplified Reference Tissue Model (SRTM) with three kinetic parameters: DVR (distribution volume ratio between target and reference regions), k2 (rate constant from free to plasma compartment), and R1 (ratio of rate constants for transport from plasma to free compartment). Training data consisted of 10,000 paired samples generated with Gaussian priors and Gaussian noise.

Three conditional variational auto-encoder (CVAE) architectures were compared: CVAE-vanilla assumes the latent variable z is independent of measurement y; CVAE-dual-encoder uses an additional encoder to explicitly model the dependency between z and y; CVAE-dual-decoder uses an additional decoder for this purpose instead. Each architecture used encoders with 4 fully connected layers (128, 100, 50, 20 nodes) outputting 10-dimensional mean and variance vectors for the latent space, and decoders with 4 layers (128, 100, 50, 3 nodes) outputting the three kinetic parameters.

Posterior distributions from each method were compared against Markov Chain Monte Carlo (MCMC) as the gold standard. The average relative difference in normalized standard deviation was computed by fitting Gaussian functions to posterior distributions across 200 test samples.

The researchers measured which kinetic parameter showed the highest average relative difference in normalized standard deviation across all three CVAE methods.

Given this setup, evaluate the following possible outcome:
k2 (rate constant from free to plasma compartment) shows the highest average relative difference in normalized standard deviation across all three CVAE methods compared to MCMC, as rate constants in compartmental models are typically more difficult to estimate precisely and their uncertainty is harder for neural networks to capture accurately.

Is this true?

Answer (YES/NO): NO